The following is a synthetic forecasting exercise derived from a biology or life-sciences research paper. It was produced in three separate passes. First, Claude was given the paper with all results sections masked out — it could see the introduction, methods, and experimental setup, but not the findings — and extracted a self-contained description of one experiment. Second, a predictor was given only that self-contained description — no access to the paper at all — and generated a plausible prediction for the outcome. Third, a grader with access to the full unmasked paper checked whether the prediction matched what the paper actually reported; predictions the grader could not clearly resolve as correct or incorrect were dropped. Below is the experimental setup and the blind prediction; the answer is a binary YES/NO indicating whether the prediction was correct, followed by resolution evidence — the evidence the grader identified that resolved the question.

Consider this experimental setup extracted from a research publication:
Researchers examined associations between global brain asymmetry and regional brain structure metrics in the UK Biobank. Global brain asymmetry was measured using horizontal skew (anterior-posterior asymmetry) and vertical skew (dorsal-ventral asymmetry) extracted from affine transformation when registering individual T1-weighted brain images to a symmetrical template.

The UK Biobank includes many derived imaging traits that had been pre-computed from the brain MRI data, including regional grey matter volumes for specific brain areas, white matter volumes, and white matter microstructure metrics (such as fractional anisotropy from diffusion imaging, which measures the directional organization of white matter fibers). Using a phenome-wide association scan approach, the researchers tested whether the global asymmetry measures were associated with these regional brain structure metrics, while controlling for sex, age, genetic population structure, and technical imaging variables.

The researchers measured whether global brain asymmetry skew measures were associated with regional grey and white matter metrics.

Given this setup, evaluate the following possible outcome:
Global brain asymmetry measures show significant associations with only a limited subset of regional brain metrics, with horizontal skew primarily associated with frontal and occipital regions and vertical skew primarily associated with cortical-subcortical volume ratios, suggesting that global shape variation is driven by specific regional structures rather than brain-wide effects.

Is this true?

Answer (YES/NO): NO